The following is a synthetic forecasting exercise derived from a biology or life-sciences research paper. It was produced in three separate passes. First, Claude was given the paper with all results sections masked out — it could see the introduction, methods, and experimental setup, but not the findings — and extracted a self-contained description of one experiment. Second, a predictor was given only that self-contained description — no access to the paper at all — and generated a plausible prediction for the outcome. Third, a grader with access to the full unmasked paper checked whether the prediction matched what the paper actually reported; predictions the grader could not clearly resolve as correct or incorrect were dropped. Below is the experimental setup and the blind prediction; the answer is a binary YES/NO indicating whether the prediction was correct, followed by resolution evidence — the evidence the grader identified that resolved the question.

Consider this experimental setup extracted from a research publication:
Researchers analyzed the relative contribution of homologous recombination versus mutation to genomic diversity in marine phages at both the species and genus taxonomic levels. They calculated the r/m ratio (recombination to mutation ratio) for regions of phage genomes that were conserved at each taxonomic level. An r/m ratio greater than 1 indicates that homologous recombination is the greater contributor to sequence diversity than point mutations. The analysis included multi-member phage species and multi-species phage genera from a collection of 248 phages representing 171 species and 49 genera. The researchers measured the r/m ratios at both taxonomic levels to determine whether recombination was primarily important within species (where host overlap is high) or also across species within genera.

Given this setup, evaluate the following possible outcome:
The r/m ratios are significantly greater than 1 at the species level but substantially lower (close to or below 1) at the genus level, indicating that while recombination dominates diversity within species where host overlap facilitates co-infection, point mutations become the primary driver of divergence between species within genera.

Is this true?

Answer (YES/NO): NO